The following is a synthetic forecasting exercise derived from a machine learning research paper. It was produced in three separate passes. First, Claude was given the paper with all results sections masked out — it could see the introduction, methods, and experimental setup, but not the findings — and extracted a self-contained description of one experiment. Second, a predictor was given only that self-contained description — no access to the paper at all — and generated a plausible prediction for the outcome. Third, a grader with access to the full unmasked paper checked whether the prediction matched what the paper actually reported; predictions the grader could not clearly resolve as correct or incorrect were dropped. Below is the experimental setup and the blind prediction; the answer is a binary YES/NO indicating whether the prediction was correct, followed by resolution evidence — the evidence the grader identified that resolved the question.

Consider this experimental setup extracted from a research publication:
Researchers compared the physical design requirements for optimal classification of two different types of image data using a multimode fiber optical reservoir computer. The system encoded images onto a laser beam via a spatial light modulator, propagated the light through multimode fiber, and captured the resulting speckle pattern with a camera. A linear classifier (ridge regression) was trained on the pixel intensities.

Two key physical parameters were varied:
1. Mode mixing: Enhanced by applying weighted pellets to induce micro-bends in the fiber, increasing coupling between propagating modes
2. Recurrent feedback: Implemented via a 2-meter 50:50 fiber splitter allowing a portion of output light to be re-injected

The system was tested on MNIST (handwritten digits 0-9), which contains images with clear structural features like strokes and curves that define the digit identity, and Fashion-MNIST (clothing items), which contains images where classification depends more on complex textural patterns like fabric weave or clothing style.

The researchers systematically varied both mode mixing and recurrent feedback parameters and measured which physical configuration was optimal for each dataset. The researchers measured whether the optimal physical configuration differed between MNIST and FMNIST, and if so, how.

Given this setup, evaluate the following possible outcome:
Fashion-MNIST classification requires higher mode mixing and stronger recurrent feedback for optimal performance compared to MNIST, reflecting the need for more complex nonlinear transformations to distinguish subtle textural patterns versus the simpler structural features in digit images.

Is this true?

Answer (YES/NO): NO